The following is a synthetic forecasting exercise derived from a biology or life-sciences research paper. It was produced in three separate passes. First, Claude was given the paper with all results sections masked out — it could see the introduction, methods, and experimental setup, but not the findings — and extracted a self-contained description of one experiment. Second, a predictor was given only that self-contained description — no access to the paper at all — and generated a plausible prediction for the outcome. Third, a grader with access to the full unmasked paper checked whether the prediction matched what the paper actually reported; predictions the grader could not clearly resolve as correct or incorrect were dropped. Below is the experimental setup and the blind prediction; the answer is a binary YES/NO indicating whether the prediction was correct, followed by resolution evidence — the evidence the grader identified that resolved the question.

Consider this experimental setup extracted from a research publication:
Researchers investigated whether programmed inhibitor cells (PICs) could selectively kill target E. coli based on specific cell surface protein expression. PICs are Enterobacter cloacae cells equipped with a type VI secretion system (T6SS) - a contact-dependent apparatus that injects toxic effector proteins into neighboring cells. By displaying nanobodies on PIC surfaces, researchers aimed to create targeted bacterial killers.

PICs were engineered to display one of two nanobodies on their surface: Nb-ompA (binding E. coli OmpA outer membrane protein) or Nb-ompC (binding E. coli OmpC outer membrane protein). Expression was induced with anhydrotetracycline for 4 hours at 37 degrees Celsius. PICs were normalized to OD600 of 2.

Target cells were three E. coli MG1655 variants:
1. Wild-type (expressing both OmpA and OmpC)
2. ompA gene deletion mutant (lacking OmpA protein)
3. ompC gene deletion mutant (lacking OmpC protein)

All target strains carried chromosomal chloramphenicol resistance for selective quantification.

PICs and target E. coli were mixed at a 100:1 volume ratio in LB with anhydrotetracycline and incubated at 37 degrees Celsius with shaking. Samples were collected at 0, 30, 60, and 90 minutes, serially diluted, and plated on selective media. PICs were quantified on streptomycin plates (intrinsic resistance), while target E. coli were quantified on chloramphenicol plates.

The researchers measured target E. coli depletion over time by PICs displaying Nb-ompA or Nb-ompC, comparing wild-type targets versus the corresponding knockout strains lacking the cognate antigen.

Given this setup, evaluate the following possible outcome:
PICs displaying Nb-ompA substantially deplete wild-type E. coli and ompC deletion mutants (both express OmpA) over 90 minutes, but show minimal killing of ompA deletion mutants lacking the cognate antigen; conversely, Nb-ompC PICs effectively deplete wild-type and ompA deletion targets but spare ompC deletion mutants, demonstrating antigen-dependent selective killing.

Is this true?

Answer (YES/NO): YES